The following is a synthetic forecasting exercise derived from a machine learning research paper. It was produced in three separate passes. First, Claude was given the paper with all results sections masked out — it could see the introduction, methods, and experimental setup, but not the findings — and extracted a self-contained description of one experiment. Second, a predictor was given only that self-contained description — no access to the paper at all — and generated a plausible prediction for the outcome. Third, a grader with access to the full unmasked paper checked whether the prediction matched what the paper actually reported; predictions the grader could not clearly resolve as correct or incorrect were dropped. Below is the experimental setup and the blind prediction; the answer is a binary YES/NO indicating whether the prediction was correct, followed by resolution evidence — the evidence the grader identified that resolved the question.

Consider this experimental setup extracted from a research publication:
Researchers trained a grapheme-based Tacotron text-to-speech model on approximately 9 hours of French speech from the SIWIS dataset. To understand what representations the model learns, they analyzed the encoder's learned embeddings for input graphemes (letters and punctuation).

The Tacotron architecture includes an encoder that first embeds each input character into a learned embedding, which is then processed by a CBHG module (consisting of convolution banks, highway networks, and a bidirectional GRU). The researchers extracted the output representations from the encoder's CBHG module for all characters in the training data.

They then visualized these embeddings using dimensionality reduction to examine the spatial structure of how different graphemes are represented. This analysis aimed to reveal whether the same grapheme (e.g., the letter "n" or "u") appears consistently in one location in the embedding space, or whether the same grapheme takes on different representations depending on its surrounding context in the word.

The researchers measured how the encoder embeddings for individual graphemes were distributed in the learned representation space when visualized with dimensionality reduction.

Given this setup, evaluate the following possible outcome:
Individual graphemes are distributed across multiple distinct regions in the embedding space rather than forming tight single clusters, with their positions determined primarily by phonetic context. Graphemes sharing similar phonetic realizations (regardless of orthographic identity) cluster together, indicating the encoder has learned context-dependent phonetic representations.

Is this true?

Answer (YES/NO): YES